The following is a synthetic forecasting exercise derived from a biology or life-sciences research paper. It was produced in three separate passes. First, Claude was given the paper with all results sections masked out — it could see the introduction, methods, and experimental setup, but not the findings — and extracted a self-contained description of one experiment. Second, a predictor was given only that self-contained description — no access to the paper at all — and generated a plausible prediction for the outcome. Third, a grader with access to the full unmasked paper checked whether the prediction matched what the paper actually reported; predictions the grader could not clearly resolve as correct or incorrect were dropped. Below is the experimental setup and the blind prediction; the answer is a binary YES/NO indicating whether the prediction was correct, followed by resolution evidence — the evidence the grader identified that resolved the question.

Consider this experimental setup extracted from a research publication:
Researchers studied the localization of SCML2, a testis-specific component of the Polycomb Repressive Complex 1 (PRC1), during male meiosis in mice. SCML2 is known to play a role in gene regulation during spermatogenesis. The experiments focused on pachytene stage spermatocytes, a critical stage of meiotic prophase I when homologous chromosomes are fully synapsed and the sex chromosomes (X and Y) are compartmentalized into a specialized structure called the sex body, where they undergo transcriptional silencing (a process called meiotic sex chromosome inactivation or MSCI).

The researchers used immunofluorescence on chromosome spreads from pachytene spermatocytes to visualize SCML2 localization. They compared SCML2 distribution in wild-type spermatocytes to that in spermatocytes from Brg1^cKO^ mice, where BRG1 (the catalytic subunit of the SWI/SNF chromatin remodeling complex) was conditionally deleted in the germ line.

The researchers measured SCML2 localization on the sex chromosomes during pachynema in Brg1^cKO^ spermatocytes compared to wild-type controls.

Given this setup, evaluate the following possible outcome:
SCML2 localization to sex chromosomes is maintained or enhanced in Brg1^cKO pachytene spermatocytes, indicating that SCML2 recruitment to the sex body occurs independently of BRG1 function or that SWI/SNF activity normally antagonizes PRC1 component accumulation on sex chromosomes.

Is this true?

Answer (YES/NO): NO